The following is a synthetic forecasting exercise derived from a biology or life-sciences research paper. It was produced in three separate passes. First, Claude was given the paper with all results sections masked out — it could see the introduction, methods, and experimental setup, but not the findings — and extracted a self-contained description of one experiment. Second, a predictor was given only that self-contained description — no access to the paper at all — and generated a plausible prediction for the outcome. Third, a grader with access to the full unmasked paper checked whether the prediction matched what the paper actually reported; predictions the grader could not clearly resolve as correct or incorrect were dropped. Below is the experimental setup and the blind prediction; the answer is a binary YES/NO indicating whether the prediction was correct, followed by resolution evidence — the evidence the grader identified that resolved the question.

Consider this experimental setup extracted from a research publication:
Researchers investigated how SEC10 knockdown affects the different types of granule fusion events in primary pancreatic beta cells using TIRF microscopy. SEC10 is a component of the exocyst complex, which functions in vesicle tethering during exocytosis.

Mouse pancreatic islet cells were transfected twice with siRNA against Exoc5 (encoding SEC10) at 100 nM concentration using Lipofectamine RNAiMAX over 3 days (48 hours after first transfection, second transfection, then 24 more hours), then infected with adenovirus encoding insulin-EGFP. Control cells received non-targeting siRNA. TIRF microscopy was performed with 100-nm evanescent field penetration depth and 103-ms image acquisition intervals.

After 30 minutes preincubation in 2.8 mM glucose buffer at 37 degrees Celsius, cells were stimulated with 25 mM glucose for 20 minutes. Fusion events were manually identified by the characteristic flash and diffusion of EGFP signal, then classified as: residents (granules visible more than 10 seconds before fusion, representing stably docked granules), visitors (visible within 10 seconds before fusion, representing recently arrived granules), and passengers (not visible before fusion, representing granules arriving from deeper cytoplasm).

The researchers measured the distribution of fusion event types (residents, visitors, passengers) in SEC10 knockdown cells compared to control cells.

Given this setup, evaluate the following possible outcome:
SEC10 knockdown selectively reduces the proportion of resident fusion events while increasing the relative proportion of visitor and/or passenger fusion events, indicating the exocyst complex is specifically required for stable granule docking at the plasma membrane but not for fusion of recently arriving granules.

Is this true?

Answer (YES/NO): NO